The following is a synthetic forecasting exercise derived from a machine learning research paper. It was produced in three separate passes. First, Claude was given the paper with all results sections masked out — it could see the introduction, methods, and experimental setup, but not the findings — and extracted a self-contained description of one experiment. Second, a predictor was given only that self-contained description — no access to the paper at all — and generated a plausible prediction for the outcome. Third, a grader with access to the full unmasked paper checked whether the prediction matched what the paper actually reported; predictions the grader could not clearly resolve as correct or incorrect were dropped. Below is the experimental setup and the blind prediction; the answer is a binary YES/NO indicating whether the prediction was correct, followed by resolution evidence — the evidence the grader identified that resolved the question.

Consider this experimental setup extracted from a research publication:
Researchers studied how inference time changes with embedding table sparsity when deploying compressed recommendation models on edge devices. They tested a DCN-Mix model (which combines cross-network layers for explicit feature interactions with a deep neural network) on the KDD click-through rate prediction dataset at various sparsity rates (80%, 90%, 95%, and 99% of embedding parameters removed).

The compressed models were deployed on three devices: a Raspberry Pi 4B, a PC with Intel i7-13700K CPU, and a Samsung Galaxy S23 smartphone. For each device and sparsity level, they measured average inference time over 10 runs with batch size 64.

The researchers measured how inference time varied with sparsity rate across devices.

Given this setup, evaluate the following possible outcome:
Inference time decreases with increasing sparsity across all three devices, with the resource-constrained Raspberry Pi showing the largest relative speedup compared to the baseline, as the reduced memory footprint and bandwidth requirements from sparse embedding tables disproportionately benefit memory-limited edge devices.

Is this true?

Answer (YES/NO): NO